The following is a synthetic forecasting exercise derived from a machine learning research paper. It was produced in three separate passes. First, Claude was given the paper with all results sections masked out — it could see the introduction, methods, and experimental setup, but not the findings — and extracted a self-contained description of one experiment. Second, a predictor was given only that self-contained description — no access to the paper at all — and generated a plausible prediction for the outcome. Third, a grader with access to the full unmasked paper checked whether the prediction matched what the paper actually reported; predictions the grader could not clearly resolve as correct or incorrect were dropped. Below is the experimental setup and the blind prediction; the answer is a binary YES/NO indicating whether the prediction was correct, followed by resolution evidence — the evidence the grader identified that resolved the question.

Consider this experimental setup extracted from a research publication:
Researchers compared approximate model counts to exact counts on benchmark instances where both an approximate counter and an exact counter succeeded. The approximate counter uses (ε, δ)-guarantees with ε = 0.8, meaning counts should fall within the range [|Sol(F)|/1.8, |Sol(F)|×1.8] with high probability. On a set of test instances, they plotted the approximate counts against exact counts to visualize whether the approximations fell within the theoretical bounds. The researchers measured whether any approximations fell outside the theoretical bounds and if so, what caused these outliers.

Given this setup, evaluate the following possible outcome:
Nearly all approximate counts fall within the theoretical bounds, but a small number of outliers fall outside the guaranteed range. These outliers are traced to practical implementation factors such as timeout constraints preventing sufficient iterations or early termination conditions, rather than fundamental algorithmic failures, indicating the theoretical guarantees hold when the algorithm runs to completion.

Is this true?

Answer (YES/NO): NO